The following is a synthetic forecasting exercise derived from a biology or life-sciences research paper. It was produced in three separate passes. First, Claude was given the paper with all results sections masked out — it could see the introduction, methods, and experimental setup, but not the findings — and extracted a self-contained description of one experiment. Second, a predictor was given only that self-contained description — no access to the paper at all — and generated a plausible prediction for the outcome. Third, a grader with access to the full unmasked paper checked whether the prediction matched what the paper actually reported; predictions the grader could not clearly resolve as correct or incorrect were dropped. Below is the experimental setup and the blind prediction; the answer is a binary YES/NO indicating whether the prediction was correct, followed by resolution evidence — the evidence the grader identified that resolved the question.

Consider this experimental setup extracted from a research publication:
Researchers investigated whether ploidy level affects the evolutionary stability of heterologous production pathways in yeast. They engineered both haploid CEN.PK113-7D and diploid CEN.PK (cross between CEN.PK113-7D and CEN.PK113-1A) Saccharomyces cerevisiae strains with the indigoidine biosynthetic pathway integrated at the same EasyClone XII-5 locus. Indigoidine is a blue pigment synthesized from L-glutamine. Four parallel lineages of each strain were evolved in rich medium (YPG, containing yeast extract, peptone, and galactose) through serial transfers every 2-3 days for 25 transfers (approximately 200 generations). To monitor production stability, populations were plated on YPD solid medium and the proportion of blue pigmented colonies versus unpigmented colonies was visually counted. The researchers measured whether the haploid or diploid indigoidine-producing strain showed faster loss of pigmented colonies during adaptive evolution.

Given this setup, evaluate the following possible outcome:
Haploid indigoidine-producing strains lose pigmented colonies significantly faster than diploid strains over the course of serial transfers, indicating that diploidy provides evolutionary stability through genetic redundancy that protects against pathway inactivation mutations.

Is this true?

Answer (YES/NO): NO